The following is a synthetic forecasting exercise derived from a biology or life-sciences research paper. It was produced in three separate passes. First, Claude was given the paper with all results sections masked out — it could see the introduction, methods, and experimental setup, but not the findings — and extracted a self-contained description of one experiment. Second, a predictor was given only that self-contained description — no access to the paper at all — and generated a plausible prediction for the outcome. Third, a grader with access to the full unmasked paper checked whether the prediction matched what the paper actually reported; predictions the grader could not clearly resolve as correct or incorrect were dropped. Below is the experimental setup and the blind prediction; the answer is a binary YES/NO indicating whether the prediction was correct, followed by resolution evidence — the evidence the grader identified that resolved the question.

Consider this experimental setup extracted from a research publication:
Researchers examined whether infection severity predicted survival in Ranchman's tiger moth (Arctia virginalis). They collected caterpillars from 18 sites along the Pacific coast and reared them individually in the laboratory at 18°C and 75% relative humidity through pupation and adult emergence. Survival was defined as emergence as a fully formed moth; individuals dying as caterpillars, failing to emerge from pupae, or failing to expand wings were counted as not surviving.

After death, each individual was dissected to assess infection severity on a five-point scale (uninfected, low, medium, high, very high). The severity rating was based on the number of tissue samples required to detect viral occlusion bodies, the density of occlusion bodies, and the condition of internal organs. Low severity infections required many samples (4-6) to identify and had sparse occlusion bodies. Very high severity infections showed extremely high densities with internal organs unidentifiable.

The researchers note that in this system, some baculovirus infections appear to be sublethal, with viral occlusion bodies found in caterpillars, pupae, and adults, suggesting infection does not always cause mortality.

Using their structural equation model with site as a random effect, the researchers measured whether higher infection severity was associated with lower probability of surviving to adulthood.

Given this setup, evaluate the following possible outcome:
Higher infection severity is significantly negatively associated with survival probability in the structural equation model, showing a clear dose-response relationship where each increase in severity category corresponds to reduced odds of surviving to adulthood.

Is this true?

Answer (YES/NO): YES